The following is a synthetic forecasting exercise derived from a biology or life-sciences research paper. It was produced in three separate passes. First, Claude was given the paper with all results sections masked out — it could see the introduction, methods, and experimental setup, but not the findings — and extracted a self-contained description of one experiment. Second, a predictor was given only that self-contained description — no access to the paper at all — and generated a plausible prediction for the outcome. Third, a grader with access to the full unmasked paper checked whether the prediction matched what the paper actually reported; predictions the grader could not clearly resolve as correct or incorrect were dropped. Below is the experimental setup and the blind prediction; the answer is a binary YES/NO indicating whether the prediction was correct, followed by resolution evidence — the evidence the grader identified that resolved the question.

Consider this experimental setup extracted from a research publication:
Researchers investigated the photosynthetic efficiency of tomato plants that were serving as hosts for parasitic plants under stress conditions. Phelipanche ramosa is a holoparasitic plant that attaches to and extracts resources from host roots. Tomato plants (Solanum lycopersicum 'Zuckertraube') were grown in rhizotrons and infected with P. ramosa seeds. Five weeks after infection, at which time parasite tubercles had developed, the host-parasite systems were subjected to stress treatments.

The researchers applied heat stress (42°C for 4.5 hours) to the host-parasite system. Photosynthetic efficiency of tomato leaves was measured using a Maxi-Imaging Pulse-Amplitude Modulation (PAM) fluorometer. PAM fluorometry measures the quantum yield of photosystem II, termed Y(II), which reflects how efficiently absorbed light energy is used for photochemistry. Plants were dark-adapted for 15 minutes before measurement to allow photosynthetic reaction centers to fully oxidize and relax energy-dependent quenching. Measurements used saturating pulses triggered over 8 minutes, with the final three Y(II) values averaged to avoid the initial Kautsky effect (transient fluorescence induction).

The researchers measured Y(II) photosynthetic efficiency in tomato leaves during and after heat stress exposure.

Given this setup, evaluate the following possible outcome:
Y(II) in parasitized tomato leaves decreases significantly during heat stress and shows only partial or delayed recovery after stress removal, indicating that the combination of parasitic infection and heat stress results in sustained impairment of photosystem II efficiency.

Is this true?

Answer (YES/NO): YES